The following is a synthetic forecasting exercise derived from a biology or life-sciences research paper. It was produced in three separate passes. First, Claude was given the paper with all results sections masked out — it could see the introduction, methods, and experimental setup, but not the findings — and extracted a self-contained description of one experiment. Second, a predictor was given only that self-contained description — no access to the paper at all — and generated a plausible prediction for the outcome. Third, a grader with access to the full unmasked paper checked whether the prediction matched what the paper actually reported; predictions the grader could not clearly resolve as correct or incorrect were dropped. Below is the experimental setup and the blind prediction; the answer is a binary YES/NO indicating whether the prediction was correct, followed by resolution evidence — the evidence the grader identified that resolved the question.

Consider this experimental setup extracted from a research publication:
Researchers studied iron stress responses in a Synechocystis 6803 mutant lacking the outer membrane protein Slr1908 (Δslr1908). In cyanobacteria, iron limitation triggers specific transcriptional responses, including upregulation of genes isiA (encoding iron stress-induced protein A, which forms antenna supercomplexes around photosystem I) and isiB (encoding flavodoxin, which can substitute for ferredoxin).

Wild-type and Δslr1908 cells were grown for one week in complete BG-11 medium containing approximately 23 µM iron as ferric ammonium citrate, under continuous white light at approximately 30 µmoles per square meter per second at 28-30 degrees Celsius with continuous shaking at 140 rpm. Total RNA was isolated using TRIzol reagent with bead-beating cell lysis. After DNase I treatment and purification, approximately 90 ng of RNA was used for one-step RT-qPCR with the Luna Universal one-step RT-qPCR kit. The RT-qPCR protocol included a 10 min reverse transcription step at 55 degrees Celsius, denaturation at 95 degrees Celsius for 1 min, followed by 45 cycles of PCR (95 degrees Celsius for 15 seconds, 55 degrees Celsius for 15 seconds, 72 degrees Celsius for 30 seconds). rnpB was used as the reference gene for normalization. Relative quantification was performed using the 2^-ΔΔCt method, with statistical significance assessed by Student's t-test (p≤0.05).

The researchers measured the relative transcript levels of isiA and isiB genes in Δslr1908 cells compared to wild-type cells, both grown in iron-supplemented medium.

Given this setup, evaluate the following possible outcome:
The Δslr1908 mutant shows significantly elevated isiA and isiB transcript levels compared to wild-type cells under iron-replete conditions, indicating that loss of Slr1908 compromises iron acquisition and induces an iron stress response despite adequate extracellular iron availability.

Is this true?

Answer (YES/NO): YES